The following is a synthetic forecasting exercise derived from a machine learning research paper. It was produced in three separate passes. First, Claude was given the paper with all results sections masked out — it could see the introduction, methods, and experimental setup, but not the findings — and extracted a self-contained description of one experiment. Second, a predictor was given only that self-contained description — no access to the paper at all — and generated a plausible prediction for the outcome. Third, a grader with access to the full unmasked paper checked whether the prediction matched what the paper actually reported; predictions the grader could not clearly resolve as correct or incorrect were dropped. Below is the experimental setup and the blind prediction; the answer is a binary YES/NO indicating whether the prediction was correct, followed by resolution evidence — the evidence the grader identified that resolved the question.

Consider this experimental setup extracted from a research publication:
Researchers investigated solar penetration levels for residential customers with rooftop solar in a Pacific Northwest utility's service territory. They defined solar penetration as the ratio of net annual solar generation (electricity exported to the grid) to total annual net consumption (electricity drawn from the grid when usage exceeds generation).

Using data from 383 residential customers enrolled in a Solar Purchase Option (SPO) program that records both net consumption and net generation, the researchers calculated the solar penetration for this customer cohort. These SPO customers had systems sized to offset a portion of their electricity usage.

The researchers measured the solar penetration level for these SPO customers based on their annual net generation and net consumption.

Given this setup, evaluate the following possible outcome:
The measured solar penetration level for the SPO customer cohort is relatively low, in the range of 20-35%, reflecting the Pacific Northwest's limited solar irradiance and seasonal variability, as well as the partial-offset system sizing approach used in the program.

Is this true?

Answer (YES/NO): YES